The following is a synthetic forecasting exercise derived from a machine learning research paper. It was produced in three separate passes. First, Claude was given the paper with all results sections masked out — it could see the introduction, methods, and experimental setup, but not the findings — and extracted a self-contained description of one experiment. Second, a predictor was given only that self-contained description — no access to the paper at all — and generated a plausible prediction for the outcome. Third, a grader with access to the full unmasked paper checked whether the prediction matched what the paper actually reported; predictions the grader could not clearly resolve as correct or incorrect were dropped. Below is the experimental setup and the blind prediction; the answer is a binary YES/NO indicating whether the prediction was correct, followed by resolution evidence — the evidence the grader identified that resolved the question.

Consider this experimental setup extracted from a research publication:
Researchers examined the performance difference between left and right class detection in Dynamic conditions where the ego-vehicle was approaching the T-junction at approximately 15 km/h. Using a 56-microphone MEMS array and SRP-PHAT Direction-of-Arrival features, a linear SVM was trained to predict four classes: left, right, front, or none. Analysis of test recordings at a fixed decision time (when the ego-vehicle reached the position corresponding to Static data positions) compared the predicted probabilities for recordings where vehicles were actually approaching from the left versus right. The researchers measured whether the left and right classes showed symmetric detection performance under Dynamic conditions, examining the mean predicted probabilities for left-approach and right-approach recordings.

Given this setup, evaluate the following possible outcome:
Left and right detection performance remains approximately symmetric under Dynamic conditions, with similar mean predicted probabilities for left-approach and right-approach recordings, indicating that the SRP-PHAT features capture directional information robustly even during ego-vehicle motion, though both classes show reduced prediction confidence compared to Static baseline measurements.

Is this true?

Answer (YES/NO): NO